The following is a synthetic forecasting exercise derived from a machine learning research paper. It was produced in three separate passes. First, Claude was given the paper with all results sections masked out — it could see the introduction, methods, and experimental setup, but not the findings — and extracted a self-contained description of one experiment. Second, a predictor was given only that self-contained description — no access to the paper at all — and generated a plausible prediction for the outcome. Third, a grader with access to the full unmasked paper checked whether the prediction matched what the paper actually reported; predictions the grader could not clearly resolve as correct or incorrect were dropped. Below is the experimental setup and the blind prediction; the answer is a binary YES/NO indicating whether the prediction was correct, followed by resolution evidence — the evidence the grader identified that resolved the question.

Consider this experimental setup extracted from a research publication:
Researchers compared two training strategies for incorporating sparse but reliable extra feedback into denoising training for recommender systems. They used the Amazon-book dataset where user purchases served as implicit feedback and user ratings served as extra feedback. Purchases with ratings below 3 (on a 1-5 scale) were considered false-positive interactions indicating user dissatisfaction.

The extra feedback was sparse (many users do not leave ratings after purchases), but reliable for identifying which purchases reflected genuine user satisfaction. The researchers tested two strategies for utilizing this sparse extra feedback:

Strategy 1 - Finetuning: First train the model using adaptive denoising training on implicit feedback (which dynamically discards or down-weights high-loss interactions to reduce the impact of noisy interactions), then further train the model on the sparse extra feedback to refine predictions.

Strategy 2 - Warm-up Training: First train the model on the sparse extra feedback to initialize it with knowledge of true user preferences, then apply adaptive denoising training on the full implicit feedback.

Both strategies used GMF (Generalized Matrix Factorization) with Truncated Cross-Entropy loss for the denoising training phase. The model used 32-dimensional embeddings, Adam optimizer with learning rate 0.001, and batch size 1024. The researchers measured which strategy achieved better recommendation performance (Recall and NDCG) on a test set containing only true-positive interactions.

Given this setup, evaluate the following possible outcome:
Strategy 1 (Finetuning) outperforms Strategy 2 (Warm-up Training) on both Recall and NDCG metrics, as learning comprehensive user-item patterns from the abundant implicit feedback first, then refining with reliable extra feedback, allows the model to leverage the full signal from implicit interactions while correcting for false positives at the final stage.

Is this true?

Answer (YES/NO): NO